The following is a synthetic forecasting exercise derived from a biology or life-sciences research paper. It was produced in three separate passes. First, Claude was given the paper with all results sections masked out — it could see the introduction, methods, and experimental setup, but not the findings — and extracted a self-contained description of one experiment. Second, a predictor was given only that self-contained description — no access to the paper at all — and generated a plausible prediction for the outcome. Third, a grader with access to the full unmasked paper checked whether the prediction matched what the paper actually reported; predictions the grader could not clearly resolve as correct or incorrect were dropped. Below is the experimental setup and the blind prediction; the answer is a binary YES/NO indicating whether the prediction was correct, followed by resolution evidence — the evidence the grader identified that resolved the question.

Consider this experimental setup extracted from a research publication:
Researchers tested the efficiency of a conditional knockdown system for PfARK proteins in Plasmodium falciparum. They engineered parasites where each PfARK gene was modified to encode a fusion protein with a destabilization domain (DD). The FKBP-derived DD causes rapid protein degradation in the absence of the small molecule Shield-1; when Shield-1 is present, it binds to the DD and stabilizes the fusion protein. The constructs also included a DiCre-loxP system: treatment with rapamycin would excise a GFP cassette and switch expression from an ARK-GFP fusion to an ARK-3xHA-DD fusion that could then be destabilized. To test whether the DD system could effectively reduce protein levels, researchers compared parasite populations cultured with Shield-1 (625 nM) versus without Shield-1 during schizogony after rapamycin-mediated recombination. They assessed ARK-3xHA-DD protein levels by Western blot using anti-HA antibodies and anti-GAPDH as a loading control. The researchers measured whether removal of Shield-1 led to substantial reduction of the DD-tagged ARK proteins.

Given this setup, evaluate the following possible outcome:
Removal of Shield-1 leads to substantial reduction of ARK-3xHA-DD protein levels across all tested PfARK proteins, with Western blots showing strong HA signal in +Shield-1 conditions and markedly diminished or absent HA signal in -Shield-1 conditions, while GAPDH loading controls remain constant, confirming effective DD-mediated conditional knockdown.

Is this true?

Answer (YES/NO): NO